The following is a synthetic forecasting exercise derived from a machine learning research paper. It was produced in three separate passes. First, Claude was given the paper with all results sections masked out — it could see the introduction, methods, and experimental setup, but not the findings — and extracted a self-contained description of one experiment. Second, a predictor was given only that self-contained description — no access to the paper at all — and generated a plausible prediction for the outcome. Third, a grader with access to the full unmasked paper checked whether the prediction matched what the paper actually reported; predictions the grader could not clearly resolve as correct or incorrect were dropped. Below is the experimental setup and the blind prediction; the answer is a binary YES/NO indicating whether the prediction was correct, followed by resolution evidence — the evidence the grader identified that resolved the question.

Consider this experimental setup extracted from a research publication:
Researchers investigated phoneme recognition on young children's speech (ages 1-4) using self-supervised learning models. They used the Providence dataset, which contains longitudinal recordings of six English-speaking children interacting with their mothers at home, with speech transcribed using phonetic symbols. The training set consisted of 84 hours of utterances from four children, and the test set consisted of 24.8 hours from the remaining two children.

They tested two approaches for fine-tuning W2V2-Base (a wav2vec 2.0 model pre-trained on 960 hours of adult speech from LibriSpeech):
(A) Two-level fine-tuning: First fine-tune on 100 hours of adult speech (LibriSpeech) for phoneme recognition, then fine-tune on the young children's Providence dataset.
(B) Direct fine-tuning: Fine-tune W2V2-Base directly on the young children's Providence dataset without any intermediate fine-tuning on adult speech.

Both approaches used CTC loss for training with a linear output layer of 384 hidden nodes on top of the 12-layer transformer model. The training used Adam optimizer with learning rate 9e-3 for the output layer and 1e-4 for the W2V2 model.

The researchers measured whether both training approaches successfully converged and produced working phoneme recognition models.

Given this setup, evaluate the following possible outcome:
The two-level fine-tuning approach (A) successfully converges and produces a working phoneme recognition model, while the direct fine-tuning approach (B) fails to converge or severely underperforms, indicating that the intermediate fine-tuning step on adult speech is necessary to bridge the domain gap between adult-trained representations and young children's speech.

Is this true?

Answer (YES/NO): YES